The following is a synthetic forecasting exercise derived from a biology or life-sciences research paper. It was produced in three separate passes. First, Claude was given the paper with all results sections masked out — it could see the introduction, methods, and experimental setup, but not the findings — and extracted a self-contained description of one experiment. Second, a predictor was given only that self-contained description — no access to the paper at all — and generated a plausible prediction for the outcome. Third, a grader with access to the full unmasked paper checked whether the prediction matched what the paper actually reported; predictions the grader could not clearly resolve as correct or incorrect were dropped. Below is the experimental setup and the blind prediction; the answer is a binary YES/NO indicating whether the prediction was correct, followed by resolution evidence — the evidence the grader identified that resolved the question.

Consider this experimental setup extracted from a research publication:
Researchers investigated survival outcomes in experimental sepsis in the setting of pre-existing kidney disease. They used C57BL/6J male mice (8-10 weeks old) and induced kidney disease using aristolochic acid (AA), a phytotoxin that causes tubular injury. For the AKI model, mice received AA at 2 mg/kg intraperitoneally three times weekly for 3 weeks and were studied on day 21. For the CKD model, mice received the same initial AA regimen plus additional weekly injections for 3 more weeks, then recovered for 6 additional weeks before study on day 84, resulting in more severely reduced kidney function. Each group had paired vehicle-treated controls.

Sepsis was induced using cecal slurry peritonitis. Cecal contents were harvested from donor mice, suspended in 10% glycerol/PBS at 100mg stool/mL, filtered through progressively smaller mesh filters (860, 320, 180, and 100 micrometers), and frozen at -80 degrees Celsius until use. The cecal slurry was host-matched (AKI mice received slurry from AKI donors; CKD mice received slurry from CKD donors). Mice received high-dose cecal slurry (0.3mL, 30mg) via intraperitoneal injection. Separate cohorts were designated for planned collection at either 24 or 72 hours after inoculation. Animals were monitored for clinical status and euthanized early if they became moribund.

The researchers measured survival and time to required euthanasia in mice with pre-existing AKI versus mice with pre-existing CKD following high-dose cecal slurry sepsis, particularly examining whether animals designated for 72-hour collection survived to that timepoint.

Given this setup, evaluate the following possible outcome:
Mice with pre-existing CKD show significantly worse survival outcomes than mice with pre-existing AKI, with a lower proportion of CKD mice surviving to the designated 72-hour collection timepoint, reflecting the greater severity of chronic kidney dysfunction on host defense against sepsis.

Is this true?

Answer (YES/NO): NO